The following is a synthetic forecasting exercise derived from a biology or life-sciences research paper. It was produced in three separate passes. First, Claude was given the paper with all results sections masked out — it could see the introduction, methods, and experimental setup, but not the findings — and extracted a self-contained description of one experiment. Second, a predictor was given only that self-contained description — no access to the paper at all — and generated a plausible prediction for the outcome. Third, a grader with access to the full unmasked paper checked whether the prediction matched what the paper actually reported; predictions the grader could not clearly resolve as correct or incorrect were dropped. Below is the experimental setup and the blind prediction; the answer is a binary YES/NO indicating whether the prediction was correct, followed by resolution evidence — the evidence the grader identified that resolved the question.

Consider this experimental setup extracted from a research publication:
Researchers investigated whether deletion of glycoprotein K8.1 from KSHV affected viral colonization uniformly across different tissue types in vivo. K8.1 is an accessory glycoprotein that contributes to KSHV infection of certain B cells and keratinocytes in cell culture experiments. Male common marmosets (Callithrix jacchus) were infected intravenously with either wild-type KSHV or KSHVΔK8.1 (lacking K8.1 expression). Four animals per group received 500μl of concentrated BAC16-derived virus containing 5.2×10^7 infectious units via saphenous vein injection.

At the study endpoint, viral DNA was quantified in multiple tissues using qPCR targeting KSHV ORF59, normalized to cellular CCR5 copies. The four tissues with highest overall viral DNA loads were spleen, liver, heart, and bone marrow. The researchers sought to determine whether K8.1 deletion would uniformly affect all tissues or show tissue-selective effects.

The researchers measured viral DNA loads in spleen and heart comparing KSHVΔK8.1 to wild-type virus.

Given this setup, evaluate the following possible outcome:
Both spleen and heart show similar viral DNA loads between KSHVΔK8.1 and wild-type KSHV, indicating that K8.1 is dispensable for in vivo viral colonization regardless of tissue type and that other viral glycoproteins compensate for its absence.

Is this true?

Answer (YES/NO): NO